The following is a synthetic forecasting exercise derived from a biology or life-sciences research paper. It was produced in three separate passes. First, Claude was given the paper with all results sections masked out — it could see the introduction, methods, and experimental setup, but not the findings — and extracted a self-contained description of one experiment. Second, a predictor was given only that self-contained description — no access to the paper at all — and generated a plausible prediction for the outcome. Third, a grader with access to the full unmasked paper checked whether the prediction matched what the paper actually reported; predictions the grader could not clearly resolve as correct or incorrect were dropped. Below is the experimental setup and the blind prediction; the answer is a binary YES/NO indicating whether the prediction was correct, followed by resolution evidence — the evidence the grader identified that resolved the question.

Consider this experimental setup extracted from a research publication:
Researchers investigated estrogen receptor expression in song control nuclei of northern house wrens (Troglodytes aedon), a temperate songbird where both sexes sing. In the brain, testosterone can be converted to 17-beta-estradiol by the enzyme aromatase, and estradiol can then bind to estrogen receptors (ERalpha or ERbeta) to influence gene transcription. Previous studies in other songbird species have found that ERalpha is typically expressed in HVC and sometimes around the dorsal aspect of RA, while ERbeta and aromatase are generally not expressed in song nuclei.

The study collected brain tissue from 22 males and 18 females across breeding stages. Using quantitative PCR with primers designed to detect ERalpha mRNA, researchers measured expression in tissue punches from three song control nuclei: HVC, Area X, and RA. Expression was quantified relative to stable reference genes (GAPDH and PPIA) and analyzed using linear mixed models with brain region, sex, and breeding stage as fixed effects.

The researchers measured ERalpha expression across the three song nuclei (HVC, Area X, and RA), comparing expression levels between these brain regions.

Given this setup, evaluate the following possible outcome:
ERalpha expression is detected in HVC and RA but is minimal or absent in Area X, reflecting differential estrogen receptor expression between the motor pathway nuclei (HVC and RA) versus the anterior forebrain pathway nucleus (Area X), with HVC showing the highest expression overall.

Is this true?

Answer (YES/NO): NO